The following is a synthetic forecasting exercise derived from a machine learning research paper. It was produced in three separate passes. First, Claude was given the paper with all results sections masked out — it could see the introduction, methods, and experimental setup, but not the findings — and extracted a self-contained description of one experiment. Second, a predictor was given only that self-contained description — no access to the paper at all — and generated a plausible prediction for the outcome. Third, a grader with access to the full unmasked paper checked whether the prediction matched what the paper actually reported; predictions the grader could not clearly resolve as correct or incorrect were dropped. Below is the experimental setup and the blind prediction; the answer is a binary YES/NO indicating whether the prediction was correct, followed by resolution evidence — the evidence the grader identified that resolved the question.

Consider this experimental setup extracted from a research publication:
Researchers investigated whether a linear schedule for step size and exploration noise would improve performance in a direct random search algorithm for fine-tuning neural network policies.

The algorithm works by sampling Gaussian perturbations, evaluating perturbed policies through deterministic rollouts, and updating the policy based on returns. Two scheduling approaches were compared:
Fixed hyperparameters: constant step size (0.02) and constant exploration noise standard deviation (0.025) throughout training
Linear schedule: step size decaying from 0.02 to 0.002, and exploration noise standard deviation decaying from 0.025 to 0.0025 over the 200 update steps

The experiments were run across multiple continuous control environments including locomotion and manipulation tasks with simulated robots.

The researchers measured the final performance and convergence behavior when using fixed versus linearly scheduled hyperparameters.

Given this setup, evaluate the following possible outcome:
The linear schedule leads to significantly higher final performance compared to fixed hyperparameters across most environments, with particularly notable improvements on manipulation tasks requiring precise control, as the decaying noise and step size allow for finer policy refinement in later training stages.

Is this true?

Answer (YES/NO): NO